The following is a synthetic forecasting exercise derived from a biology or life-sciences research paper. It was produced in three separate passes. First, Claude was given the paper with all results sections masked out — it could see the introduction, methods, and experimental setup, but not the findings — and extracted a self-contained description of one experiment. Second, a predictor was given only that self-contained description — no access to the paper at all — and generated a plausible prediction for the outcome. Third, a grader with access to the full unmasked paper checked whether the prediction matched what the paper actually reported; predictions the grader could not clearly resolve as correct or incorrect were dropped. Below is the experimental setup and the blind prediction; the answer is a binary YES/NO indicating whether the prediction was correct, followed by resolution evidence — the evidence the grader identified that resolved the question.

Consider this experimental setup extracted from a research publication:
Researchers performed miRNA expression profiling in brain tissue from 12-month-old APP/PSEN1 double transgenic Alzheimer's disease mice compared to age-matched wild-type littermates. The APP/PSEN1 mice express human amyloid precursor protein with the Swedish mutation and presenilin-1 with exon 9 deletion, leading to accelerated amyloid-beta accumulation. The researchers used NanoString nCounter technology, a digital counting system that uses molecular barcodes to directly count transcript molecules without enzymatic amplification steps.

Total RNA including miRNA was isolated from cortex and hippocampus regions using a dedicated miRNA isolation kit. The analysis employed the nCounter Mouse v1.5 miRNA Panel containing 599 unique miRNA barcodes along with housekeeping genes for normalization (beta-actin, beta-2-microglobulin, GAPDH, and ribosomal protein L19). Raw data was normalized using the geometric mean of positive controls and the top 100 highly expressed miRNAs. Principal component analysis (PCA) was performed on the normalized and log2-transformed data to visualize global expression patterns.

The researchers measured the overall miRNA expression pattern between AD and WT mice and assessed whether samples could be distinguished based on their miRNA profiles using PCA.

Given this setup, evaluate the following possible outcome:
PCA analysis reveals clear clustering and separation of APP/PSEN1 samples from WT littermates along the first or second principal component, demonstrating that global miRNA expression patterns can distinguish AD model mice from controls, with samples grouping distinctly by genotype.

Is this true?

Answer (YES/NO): YES